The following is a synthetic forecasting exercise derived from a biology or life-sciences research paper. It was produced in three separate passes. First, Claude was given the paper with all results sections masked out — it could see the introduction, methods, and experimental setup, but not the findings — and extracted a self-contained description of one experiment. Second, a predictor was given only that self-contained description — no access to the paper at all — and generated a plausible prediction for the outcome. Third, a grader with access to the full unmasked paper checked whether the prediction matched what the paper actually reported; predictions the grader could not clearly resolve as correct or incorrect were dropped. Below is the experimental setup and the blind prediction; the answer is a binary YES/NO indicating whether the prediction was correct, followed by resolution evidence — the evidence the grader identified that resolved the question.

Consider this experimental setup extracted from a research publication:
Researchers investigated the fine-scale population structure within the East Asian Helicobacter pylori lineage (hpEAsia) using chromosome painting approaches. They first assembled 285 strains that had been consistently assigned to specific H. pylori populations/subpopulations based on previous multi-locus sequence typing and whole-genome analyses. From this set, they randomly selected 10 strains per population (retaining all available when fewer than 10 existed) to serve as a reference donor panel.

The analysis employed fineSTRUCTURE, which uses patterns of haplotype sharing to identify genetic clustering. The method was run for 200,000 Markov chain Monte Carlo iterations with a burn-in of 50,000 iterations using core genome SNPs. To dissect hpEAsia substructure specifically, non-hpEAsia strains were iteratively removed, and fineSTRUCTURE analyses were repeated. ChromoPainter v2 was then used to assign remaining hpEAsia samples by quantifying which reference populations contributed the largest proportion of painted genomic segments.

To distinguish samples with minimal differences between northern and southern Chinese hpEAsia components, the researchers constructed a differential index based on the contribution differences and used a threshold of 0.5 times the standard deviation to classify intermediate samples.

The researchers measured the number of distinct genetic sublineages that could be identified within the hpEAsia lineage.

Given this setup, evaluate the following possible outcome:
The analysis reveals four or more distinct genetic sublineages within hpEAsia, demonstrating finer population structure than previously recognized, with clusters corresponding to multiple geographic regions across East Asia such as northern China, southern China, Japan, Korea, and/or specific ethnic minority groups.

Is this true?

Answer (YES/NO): YES